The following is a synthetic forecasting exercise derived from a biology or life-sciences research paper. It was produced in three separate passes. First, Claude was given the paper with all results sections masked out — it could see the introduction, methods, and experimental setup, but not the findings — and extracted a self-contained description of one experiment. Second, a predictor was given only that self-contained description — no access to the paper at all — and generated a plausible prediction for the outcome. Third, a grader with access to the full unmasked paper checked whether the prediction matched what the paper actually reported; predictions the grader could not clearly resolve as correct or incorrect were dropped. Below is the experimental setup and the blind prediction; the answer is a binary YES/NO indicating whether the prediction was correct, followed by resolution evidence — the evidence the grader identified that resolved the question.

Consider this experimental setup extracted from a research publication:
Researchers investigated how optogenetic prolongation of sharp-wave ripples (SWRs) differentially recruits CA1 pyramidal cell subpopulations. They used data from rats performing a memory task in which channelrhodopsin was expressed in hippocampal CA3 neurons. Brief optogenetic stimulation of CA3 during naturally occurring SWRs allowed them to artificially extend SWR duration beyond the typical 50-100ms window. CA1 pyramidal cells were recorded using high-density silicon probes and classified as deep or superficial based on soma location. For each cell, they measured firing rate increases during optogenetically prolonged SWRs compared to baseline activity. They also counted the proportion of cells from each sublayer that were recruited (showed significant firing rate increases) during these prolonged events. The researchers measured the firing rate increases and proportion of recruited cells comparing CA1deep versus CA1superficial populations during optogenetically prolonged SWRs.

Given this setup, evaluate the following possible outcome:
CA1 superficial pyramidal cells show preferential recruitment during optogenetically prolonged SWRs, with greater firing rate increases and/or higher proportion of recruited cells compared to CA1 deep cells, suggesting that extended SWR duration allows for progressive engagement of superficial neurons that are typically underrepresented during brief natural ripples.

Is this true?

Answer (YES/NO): YES